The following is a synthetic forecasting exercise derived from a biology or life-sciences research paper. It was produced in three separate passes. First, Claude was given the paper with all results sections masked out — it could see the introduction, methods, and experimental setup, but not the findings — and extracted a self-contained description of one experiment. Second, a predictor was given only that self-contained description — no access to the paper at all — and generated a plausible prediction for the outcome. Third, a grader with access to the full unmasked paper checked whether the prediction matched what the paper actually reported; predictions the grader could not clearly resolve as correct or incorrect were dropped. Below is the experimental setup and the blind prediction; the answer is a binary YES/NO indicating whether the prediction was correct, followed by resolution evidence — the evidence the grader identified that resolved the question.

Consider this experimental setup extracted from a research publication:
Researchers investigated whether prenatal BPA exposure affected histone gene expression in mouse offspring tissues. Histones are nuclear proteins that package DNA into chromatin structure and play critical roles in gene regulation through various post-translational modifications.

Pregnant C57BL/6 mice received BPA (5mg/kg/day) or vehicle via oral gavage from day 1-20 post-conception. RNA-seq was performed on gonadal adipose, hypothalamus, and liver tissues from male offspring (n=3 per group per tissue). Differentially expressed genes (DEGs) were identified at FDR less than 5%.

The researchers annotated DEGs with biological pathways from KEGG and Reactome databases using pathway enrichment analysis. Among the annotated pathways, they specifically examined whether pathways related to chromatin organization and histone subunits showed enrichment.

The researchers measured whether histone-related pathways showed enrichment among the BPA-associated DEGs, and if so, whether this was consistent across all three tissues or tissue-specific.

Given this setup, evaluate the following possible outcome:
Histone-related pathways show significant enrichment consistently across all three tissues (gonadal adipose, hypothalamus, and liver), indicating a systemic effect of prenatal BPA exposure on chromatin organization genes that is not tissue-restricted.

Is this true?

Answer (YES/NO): NO